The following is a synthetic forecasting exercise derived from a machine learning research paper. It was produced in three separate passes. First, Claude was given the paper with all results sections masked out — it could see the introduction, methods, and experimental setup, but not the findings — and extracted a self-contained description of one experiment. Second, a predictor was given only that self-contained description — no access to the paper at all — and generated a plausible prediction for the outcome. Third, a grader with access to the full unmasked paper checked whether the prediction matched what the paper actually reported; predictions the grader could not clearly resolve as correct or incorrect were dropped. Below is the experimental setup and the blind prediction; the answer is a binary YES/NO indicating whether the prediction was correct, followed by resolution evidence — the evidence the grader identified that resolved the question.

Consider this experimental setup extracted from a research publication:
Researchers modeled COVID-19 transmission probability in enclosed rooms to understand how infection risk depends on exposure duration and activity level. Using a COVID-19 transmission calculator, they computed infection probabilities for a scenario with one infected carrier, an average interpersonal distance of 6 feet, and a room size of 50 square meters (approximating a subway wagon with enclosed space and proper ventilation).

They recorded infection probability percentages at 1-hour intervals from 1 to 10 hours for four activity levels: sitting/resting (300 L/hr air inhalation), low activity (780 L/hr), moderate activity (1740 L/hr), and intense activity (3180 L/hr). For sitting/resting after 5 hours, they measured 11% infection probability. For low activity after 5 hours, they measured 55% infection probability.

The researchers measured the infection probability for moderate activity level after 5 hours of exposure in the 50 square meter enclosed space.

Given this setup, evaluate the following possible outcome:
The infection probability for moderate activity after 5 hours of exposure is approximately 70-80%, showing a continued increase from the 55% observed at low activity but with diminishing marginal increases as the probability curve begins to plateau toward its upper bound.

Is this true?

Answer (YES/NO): NO